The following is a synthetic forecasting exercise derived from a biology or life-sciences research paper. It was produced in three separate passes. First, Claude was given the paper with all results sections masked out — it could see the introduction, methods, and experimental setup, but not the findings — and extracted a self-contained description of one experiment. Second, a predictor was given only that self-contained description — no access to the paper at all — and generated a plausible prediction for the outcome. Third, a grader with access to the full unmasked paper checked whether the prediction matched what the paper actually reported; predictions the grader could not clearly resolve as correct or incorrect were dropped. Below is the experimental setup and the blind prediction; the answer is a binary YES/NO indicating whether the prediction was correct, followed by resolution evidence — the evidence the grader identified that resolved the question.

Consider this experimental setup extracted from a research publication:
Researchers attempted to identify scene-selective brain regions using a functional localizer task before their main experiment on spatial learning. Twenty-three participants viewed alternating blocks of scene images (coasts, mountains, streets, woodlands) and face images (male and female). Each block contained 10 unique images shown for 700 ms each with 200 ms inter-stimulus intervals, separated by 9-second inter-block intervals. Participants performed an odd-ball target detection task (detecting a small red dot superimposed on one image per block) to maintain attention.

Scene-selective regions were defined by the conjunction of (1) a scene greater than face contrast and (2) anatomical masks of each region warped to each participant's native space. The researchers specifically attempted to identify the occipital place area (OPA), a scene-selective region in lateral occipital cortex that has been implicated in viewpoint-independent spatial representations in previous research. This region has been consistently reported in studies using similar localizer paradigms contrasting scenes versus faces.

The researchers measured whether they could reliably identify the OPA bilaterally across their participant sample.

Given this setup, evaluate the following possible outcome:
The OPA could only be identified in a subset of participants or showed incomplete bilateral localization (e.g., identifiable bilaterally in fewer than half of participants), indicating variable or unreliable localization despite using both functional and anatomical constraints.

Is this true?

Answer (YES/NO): YES